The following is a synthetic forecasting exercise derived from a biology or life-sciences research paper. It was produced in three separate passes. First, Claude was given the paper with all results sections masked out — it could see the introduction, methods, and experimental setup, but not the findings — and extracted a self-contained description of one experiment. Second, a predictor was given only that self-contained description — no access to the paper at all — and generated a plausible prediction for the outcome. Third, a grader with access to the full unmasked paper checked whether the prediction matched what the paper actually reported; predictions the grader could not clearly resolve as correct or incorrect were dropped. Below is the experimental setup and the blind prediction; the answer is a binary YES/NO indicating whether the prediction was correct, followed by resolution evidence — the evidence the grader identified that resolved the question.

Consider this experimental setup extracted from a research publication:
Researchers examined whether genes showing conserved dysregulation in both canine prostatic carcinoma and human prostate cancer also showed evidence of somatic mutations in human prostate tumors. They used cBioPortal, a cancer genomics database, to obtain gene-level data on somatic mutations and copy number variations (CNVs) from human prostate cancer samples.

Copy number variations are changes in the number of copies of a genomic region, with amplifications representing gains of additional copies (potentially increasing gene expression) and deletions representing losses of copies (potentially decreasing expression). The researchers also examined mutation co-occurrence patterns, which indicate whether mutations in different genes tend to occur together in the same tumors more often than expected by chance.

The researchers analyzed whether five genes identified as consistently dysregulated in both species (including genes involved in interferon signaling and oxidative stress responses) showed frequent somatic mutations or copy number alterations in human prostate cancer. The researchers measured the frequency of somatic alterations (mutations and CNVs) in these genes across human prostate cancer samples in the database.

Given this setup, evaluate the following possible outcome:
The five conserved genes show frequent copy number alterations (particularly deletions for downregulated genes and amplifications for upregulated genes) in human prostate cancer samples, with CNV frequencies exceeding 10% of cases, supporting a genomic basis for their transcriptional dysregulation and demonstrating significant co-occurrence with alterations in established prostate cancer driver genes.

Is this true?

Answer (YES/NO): NO